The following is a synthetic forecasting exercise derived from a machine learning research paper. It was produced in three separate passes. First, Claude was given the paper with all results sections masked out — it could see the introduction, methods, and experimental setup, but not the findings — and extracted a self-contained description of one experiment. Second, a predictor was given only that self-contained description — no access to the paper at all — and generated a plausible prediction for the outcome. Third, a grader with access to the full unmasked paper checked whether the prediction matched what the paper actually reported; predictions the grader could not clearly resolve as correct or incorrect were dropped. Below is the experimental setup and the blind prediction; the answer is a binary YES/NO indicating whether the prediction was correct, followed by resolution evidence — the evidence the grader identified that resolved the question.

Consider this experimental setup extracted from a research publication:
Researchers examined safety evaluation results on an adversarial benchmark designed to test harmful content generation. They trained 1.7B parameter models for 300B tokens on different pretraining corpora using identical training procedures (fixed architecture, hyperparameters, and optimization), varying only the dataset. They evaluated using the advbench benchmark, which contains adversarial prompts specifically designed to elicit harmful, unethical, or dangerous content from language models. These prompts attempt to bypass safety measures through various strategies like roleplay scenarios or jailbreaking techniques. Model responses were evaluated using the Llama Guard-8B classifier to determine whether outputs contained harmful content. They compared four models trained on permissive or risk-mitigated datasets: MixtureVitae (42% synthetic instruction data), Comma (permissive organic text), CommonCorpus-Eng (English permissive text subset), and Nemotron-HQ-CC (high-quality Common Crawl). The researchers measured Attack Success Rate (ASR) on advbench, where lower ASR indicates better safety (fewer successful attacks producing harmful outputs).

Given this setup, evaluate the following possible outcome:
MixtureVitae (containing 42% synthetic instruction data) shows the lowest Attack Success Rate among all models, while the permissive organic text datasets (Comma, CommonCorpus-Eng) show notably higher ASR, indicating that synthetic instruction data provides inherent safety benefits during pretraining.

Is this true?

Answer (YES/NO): NO